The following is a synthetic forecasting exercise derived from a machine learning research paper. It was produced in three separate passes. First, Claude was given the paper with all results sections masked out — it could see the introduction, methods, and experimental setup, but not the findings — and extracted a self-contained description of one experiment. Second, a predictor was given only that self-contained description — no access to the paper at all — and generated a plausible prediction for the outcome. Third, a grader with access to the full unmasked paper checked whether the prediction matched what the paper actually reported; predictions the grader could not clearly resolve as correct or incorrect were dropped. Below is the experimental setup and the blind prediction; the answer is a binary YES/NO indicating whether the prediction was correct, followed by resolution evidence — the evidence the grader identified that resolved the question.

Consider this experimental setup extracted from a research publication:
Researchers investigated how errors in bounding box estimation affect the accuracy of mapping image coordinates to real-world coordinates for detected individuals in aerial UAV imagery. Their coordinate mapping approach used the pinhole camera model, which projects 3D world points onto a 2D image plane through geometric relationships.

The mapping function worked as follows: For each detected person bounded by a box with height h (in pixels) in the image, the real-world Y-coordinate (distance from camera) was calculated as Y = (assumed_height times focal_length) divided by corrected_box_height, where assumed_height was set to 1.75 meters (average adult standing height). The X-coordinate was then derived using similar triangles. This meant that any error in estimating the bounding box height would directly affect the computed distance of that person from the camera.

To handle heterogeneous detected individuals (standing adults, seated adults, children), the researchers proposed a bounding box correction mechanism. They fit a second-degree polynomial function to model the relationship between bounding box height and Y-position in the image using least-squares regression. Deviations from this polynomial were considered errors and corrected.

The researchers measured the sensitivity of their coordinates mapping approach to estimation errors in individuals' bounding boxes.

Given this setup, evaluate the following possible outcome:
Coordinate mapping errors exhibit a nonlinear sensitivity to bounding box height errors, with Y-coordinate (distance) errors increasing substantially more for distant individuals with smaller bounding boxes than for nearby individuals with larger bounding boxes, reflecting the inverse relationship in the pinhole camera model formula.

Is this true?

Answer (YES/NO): YES